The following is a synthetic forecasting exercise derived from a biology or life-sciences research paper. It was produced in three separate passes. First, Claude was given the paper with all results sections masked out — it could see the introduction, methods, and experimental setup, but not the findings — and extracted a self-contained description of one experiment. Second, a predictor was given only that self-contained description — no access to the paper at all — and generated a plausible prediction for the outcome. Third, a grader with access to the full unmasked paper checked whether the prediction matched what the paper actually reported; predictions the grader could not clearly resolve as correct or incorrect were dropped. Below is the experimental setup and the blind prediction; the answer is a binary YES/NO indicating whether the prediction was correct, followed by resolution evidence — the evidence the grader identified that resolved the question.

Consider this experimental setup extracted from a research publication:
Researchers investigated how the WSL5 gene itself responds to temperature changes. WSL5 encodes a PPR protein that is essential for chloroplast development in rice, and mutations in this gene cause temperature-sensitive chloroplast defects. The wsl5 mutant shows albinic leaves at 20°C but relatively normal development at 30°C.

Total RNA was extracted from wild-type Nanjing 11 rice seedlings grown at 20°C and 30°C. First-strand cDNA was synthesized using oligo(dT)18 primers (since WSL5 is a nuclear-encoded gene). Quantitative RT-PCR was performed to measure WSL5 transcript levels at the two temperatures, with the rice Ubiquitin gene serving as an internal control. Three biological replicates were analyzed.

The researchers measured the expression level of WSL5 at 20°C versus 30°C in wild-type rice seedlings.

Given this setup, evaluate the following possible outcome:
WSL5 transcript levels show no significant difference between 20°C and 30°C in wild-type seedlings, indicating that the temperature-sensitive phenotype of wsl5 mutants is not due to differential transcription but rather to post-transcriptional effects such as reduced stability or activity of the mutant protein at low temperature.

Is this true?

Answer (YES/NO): NO